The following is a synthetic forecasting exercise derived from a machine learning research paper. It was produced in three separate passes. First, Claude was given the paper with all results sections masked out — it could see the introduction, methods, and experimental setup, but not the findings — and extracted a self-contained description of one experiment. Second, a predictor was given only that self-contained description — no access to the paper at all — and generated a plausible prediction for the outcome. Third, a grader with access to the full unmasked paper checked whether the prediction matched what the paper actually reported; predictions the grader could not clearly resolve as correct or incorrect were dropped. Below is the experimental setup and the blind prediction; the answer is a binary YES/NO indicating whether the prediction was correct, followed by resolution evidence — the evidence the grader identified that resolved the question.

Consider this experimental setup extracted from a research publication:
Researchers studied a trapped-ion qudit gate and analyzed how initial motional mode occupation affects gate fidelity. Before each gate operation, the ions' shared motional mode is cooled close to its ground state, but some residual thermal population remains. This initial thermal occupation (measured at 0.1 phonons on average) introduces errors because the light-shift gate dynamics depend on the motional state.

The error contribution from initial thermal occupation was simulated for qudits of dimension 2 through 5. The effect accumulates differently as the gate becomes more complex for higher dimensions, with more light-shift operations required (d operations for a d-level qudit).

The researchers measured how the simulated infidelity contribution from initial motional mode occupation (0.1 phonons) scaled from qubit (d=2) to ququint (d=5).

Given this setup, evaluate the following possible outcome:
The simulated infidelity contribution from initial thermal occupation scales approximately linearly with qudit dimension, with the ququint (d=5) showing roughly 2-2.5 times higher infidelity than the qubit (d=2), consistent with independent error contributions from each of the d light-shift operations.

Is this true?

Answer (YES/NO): NO